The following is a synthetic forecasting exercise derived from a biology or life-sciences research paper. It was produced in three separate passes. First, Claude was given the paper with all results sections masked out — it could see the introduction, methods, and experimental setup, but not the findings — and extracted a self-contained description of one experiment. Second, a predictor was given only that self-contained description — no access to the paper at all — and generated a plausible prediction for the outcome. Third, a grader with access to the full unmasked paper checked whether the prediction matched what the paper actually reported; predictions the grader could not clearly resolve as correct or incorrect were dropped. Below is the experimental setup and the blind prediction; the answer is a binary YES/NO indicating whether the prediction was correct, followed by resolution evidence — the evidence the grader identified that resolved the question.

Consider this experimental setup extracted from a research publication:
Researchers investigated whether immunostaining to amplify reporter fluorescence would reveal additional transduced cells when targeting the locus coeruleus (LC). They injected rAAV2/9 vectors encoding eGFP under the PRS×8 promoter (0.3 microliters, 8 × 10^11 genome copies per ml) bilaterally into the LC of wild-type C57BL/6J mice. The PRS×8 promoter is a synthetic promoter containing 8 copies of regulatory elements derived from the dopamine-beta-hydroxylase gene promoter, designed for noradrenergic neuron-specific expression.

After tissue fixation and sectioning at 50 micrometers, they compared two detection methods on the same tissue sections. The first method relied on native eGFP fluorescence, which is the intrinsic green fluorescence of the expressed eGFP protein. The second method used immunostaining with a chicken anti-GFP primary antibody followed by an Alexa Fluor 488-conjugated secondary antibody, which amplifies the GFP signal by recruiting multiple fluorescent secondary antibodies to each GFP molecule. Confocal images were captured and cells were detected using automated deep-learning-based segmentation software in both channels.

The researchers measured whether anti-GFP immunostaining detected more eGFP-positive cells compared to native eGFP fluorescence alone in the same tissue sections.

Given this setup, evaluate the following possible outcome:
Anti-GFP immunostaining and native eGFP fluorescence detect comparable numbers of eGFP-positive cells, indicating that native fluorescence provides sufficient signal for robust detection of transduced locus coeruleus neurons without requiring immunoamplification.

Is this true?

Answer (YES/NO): NO